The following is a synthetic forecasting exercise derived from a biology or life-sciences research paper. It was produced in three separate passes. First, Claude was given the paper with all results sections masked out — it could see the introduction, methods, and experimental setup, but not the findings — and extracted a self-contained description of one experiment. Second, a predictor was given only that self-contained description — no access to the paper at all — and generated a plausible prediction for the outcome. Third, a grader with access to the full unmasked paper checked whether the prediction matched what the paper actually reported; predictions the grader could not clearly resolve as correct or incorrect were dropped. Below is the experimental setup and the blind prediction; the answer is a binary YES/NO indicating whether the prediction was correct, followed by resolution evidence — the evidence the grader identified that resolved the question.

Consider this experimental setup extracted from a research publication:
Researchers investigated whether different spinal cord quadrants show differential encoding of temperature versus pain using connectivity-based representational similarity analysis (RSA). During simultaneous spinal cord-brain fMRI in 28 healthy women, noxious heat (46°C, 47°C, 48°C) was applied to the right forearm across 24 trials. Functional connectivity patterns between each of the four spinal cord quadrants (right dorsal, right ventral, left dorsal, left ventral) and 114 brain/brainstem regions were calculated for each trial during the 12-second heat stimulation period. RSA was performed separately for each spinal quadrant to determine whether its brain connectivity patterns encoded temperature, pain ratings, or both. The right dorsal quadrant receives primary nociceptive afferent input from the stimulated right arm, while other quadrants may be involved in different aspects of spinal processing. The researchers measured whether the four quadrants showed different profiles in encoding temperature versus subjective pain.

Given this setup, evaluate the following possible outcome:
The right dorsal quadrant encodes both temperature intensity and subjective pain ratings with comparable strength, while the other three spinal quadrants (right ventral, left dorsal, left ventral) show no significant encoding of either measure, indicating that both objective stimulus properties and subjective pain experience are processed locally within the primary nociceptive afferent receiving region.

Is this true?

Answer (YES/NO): NO